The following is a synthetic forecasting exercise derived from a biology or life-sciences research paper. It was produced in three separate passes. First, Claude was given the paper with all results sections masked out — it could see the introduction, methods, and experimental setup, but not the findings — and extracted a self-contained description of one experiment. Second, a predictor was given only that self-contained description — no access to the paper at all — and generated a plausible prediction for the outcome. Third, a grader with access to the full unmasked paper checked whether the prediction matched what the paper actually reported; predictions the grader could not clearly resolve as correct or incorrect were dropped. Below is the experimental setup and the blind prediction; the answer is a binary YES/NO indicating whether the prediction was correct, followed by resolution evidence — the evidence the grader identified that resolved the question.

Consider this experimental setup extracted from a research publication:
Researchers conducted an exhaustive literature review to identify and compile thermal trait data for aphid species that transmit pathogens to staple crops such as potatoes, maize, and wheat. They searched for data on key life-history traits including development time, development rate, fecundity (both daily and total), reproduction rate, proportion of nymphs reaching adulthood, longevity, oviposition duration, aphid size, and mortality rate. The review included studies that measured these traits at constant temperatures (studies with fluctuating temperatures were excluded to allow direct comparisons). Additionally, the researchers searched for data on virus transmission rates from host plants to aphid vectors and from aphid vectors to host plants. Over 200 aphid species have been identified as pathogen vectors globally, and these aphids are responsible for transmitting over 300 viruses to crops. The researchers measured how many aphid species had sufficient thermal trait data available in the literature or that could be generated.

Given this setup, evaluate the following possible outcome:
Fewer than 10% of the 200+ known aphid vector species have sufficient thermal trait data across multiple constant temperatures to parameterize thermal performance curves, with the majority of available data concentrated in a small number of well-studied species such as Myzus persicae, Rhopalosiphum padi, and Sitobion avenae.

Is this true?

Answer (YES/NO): YES